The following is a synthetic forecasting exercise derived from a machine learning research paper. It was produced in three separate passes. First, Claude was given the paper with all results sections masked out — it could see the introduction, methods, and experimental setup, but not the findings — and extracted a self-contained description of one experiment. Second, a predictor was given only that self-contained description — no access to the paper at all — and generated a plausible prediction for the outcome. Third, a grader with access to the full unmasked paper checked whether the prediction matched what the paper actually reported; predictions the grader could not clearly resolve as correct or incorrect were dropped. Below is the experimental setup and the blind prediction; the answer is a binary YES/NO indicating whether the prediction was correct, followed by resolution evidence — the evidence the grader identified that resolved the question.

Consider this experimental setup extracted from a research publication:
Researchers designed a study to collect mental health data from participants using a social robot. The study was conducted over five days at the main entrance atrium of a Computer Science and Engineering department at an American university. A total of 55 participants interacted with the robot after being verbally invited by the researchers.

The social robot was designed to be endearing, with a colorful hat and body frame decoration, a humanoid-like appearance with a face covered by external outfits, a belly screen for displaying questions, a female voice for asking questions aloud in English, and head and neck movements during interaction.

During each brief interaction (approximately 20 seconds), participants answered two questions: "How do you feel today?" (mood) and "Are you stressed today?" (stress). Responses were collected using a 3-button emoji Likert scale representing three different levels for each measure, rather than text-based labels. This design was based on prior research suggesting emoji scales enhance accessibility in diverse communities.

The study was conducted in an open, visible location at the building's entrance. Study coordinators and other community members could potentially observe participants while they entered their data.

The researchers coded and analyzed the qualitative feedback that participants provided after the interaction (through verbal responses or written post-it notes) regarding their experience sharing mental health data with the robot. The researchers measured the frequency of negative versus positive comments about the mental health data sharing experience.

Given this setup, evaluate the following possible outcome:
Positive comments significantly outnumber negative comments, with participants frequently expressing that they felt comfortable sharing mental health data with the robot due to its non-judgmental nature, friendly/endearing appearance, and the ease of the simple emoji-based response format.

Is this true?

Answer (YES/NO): YES